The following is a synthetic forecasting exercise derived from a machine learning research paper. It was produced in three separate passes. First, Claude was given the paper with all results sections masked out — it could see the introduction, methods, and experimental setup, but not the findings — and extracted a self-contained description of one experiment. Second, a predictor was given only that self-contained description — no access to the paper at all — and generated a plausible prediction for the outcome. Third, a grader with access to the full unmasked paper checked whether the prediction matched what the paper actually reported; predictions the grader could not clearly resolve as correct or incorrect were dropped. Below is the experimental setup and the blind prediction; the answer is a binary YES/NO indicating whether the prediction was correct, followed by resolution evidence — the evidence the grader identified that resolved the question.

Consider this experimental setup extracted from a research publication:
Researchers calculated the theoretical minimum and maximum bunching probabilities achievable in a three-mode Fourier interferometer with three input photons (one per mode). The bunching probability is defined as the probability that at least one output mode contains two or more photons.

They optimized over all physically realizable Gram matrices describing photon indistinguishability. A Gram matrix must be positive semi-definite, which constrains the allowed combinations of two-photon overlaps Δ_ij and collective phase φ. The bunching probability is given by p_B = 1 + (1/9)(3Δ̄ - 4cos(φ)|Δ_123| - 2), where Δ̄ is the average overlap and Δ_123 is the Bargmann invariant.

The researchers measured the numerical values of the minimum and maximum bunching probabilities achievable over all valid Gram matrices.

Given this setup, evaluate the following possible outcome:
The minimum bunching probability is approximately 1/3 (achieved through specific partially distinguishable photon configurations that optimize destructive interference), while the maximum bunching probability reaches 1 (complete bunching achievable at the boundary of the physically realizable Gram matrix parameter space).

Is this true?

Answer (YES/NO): NO